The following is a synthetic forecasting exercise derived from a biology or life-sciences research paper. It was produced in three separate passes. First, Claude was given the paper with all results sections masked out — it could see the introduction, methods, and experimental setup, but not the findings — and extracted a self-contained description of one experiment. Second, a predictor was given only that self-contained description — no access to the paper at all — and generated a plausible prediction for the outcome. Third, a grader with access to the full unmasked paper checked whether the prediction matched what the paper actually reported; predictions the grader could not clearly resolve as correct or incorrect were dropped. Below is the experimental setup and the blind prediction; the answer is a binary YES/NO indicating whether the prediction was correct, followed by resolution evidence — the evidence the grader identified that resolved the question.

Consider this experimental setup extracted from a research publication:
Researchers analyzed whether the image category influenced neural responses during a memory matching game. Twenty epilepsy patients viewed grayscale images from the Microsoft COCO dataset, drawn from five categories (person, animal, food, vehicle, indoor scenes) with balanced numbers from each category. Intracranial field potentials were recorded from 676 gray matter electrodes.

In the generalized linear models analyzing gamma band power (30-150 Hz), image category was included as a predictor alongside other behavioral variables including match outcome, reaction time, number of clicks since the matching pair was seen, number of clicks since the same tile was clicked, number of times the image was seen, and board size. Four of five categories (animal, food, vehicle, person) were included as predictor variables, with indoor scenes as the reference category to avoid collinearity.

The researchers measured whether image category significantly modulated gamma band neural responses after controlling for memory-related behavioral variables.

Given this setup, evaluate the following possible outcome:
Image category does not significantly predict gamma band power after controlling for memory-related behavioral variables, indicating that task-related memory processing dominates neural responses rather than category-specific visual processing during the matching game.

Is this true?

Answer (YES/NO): NO